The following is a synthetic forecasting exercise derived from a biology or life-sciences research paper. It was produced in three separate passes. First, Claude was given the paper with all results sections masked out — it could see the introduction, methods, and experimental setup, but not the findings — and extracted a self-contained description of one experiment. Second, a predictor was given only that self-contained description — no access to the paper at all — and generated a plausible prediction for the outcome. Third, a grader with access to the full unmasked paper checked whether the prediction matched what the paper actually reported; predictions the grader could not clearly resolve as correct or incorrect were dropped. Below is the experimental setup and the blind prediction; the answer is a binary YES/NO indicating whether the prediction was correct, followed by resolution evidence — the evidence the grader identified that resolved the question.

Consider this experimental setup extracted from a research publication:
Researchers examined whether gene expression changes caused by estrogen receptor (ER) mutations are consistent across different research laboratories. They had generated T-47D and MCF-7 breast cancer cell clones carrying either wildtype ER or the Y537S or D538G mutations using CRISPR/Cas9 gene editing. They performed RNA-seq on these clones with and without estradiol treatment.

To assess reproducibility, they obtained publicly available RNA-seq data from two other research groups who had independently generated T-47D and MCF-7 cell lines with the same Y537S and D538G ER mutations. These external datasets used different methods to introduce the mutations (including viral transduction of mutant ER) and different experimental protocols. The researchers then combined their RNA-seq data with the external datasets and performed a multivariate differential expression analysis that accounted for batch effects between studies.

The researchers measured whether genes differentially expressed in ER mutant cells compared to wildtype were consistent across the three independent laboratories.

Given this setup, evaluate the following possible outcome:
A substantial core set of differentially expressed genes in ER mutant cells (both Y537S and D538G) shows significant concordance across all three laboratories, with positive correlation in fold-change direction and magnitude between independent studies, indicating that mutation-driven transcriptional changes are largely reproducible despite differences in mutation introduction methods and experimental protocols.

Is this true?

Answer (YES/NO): YES